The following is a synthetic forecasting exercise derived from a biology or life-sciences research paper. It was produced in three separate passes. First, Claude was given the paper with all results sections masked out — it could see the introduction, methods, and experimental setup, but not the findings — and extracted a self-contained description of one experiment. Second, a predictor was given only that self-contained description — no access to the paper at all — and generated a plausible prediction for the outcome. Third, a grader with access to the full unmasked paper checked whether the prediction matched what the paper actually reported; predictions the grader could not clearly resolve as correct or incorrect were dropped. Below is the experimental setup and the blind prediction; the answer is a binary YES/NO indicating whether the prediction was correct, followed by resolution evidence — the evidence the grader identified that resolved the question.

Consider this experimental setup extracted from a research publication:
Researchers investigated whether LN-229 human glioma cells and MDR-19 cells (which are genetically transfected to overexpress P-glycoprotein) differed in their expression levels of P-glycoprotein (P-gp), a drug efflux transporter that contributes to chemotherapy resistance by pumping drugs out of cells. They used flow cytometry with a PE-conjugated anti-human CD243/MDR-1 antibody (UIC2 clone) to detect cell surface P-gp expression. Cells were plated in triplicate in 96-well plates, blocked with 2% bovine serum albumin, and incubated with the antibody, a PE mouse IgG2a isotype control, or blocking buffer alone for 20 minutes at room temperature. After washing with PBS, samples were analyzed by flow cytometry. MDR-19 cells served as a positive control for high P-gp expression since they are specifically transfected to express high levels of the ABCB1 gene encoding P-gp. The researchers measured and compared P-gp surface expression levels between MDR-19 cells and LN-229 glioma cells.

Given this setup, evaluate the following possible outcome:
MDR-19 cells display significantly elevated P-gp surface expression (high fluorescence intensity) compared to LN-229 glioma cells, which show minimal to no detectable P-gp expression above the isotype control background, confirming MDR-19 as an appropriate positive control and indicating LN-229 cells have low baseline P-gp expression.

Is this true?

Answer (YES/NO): YES